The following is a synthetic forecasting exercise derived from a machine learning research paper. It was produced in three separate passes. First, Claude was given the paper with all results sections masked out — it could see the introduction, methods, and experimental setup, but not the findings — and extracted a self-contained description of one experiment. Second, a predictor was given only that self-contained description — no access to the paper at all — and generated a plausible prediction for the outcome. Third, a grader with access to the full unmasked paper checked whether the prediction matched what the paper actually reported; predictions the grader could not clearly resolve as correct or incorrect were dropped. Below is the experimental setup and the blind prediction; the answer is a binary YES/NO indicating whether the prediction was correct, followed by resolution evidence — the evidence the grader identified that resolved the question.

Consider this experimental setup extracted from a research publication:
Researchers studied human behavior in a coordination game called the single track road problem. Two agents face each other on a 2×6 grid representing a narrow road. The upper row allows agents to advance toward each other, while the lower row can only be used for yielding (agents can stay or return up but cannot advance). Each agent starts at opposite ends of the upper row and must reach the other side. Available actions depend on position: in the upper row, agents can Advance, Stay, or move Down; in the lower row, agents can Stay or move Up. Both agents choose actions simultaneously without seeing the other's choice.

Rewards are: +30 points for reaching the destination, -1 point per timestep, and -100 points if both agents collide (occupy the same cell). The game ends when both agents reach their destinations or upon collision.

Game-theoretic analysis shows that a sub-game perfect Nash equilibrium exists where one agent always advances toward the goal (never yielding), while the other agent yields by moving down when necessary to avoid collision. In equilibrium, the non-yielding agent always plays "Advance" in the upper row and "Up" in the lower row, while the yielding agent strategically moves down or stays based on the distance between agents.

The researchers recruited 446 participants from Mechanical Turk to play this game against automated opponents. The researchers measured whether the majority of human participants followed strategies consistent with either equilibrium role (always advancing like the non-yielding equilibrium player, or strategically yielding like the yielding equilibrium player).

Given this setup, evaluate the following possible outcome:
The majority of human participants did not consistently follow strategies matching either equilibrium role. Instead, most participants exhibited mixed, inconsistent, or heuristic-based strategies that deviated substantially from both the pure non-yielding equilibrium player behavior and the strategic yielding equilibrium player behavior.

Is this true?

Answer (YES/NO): YES